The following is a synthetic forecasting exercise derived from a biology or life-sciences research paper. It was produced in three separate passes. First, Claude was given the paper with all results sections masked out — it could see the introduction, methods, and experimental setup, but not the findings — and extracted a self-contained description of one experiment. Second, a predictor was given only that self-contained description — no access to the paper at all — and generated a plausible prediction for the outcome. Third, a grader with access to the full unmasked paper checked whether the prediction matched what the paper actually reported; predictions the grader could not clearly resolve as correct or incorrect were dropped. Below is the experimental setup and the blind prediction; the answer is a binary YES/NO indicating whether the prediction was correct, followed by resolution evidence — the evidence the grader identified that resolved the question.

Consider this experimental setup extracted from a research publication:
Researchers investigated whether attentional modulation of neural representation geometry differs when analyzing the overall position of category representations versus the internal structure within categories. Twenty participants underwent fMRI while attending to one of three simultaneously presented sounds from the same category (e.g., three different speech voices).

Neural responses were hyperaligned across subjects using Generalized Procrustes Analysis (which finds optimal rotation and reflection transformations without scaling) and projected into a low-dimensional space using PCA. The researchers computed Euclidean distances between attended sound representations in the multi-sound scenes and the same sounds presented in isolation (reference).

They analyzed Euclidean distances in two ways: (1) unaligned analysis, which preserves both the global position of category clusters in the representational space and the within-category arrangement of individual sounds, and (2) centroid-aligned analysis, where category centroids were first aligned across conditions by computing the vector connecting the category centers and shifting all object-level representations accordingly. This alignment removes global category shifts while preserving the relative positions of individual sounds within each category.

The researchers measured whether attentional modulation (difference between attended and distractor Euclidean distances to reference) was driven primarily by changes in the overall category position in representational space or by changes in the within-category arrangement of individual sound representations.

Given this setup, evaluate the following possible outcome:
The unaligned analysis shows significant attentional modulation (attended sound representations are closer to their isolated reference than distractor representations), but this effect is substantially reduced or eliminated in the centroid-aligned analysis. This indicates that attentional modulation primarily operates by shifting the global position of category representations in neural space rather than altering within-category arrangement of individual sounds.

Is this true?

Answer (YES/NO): NO